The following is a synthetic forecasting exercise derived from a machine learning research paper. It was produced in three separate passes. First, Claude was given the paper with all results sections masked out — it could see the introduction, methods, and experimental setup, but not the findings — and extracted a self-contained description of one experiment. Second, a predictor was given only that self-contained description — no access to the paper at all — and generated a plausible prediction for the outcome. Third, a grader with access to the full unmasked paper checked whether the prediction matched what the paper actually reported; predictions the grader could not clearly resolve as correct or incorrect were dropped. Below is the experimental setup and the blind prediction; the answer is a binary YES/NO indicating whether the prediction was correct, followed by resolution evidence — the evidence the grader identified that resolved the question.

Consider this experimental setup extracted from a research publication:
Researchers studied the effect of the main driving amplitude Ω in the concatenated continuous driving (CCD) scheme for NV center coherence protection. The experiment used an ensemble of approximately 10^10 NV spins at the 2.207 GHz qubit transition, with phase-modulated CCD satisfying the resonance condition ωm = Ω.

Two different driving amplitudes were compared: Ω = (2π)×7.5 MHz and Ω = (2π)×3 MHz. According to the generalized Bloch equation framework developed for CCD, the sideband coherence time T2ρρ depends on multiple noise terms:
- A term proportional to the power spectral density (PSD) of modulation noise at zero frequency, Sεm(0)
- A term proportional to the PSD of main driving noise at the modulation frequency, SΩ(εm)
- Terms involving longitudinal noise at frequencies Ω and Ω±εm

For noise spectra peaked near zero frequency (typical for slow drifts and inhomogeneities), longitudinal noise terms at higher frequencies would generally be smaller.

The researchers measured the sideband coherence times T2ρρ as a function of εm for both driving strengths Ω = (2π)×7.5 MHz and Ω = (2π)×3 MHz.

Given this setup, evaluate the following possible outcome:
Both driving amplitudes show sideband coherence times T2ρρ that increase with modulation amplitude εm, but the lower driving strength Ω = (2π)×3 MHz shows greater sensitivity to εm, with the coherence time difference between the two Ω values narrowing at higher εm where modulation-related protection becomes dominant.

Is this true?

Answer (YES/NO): NO